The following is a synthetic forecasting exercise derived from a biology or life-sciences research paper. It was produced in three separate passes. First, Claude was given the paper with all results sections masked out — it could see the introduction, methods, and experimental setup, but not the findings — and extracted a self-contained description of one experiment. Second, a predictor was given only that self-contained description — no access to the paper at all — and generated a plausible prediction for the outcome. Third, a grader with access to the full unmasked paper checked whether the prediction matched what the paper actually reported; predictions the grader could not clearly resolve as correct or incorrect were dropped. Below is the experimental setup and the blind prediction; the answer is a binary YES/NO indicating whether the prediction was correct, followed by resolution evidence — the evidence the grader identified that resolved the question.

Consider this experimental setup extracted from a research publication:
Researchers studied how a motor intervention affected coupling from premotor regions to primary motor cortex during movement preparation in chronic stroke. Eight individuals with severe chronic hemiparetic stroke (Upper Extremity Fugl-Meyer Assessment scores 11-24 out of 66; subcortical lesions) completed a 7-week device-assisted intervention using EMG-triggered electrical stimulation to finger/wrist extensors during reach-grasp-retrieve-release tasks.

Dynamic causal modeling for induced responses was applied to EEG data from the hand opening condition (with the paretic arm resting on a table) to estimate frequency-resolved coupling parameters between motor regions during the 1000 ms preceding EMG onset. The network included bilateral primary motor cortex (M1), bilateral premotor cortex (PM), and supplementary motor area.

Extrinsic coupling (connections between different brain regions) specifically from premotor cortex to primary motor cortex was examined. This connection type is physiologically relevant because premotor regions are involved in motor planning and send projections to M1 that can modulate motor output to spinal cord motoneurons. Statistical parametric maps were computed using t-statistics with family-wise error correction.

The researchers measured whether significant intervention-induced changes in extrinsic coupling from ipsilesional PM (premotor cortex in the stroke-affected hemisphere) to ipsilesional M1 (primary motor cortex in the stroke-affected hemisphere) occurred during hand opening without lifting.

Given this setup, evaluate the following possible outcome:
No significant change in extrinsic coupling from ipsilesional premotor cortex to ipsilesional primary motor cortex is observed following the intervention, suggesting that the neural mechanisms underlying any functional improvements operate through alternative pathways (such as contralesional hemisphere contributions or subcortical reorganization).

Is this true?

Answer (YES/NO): YES